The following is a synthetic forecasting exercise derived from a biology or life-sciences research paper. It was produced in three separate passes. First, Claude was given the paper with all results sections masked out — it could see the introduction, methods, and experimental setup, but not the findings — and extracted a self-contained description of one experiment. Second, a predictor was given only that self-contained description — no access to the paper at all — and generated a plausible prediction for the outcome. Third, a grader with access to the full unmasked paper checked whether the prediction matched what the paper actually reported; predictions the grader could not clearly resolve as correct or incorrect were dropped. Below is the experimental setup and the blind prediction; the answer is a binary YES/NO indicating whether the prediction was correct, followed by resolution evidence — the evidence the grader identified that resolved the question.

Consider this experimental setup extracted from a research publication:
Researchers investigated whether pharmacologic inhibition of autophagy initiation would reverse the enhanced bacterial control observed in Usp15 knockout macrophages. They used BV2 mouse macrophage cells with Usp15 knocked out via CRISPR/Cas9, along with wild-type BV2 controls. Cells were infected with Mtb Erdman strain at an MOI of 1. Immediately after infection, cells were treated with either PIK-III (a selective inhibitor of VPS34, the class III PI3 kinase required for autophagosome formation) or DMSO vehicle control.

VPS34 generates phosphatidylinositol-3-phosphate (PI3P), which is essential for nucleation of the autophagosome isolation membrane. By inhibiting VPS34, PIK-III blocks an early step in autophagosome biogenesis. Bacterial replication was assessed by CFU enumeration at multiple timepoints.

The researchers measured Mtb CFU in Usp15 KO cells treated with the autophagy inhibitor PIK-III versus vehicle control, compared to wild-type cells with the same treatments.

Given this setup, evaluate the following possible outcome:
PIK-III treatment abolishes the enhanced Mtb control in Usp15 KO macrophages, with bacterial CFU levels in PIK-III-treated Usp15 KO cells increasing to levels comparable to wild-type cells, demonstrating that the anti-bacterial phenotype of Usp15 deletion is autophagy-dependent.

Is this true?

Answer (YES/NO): YES